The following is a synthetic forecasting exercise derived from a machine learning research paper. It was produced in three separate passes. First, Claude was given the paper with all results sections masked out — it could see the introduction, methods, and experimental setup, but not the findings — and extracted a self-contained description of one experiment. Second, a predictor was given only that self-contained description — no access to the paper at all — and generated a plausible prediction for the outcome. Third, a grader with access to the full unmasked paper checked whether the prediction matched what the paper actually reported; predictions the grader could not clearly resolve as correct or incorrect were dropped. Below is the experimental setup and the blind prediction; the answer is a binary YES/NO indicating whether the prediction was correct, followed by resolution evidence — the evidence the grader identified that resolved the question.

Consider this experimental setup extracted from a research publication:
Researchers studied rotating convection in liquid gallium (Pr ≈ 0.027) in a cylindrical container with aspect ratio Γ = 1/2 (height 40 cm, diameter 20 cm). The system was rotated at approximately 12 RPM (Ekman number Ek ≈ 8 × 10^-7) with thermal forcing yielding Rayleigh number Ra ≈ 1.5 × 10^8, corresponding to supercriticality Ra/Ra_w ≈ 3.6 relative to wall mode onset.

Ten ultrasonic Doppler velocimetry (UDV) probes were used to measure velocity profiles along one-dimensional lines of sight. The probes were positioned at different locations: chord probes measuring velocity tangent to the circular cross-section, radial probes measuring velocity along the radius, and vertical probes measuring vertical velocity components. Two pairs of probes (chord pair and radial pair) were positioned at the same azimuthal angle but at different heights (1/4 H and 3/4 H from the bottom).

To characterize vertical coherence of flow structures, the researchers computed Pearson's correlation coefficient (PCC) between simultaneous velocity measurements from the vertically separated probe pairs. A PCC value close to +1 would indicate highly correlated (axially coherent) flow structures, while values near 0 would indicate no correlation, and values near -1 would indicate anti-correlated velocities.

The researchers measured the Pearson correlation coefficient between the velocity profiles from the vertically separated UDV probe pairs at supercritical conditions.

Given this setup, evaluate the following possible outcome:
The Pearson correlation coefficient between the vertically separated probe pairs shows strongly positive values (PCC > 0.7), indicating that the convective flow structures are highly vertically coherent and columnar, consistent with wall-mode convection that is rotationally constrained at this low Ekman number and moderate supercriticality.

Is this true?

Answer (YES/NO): NO